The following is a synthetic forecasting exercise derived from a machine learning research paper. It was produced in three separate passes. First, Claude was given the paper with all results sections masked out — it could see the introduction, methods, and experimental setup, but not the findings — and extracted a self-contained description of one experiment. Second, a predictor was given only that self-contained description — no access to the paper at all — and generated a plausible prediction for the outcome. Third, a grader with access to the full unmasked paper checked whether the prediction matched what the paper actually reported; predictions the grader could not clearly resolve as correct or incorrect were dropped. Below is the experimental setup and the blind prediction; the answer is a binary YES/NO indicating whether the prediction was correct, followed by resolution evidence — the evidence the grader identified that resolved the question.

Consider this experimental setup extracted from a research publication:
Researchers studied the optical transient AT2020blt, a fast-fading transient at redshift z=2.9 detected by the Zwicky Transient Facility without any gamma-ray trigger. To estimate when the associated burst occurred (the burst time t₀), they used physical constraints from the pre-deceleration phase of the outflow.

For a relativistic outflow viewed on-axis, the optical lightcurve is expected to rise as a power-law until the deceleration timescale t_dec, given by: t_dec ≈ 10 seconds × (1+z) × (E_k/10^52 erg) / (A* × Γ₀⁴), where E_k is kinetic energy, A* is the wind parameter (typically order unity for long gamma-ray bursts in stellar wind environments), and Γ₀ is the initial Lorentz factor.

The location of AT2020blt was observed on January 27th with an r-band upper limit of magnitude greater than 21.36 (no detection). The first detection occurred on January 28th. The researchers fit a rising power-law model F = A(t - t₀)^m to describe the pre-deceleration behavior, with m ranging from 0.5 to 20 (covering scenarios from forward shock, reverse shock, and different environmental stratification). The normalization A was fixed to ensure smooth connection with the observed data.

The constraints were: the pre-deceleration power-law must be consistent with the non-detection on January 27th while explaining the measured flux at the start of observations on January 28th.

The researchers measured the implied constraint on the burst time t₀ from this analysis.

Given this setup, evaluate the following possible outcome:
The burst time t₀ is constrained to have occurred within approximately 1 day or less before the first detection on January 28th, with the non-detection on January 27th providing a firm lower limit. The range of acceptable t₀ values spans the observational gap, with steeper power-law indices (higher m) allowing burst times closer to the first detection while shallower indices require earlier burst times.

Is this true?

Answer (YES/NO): NO